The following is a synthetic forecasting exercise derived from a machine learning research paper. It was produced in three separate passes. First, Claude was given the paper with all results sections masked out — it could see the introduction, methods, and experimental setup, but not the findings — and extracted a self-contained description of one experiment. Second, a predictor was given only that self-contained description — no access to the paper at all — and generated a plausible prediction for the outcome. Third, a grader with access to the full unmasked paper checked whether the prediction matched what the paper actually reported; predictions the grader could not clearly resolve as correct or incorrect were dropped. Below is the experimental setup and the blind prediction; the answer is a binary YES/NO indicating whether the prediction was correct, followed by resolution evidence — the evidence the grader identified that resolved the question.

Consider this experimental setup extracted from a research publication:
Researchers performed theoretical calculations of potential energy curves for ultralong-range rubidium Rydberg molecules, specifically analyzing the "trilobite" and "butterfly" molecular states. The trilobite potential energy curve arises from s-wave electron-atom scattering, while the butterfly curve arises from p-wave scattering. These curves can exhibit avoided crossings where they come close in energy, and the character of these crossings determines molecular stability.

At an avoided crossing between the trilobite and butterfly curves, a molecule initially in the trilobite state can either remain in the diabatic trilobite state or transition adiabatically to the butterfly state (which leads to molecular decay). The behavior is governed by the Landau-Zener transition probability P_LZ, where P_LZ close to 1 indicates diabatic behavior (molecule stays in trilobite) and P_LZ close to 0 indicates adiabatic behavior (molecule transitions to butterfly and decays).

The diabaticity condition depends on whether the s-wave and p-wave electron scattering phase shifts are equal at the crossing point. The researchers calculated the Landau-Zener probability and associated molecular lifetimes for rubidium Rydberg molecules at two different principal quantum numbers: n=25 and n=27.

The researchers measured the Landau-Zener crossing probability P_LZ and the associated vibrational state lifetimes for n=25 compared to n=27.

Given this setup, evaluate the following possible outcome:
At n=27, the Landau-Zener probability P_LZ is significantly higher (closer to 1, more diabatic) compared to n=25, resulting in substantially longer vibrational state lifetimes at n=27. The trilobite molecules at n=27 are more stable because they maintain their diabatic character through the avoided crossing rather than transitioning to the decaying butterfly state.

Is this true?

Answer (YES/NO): NO